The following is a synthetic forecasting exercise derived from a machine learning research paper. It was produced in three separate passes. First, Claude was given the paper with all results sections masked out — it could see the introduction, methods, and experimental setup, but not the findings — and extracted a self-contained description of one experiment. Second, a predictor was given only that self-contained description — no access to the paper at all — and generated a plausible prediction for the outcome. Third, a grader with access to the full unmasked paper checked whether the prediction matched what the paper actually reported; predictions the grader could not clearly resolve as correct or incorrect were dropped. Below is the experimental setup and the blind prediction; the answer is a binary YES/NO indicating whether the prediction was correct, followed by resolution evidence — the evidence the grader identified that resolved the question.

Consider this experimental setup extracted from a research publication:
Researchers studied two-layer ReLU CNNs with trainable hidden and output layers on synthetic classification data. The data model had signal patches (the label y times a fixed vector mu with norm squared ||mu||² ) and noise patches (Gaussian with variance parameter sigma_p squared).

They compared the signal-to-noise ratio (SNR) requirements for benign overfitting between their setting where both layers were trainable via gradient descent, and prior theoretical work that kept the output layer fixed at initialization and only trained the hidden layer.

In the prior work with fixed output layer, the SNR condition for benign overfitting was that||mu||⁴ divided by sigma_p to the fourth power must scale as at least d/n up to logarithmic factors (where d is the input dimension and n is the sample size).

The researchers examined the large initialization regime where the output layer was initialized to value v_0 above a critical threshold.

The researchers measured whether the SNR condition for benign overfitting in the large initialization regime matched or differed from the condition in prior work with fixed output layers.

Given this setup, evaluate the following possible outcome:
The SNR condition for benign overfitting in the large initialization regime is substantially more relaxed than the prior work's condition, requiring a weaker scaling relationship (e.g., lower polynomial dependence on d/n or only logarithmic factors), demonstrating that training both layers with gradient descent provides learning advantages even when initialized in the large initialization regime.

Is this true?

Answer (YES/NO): NO